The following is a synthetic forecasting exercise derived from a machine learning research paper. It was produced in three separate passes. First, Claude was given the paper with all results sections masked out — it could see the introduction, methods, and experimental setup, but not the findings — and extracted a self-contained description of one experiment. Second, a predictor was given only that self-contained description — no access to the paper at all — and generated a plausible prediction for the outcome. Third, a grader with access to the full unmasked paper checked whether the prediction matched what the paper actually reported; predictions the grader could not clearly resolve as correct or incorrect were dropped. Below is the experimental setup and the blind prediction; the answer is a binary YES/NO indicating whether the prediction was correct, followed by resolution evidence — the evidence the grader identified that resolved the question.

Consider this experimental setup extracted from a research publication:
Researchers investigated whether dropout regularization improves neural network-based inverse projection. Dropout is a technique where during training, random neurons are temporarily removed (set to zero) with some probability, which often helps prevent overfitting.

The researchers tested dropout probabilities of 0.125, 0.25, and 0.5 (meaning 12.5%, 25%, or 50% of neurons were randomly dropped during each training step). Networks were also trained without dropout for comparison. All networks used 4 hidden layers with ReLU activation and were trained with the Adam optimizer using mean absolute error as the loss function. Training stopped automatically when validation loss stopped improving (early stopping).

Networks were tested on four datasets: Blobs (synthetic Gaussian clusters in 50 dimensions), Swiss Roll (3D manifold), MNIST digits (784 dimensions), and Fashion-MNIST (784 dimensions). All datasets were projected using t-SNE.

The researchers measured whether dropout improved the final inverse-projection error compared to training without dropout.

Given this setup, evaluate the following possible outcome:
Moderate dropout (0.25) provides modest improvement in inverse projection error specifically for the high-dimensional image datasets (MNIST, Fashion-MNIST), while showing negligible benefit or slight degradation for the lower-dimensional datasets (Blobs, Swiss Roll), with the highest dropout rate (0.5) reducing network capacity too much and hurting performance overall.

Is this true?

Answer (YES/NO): NO